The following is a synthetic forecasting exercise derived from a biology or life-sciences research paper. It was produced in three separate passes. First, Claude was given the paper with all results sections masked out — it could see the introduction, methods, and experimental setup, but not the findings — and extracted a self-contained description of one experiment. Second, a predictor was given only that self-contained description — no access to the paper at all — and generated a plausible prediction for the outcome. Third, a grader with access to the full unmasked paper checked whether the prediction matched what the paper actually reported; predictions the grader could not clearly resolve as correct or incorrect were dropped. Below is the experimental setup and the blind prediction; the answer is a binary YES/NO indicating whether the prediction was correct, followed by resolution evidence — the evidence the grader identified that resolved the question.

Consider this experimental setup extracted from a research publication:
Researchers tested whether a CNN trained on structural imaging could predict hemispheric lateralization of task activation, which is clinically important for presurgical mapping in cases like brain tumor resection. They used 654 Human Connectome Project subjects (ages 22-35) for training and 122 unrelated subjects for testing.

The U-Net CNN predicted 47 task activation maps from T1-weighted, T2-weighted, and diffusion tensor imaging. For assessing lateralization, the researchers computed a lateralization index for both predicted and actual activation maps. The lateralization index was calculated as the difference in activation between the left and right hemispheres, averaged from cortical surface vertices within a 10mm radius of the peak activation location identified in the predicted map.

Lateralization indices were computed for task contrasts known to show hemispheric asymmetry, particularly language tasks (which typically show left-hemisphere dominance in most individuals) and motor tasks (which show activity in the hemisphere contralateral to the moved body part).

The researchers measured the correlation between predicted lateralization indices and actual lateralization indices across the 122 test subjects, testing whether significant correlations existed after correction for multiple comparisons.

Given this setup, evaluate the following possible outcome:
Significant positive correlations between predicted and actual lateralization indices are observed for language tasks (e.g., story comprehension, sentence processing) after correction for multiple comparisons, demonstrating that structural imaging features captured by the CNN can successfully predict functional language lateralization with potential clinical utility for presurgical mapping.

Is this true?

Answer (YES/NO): YES